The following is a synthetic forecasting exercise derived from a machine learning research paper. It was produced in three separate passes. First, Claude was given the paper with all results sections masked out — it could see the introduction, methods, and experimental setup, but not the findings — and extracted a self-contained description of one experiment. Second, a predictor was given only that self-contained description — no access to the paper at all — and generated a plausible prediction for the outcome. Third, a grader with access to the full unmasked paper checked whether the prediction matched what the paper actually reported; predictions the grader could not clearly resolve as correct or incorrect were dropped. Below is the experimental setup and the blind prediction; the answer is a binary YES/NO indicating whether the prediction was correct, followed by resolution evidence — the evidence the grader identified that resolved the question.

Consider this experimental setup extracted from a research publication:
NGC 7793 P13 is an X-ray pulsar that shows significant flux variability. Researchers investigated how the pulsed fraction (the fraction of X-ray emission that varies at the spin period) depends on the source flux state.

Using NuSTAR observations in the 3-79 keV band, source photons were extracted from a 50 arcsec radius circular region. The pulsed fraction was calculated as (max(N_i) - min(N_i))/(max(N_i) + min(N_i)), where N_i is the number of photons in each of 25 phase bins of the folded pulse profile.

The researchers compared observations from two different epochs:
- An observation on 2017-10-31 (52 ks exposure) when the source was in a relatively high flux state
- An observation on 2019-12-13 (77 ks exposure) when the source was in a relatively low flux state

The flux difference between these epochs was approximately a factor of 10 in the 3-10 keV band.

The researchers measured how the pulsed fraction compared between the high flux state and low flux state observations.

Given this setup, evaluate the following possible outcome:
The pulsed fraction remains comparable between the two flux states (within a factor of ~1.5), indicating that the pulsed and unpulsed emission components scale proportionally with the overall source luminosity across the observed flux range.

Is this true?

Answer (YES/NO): NO